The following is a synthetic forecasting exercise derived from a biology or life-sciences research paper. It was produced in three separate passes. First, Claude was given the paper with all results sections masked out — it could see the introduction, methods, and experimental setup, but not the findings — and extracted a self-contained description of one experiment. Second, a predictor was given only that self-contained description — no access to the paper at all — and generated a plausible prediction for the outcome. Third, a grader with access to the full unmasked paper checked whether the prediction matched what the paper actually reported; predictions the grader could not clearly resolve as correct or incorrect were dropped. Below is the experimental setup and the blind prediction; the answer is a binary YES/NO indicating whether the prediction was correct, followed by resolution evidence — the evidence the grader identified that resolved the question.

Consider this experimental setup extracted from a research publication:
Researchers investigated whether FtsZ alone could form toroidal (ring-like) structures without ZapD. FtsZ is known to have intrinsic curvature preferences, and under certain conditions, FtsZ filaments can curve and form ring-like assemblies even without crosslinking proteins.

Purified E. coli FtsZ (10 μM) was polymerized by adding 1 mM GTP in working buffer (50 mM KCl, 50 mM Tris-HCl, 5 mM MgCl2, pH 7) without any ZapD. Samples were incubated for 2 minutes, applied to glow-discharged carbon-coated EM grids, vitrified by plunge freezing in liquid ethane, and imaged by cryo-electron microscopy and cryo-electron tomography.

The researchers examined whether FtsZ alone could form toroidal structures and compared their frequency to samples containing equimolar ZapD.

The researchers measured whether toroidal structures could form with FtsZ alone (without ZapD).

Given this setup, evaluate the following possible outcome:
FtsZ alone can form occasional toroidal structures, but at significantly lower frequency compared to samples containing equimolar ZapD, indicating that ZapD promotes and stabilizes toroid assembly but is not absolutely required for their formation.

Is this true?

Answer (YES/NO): NO